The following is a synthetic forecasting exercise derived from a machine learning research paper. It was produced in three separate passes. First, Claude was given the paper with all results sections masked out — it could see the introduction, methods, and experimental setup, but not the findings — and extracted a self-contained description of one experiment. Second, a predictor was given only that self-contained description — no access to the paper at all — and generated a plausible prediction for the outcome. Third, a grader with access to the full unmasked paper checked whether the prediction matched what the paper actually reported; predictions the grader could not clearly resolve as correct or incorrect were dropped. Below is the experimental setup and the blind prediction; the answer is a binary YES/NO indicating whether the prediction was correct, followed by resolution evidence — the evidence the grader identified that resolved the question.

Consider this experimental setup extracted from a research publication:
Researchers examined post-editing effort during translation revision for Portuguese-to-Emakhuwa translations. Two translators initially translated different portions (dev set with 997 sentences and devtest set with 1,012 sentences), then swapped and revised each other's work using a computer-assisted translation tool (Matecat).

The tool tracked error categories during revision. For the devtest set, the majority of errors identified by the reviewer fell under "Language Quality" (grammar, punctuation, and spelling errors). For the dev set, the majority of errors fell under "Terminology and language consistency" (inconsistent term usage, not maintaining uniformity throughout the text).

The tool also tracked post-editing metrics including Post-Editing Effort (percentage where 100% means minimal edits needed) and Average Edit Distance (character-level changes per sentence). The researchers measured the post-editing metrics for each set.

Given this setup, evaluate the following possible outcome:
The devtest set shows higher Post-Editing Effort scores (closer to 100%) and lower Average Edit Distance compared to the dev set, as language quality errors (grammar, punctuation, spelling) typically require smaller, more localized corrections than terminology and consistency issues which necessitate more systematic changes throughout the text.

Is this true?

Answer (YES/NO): NO